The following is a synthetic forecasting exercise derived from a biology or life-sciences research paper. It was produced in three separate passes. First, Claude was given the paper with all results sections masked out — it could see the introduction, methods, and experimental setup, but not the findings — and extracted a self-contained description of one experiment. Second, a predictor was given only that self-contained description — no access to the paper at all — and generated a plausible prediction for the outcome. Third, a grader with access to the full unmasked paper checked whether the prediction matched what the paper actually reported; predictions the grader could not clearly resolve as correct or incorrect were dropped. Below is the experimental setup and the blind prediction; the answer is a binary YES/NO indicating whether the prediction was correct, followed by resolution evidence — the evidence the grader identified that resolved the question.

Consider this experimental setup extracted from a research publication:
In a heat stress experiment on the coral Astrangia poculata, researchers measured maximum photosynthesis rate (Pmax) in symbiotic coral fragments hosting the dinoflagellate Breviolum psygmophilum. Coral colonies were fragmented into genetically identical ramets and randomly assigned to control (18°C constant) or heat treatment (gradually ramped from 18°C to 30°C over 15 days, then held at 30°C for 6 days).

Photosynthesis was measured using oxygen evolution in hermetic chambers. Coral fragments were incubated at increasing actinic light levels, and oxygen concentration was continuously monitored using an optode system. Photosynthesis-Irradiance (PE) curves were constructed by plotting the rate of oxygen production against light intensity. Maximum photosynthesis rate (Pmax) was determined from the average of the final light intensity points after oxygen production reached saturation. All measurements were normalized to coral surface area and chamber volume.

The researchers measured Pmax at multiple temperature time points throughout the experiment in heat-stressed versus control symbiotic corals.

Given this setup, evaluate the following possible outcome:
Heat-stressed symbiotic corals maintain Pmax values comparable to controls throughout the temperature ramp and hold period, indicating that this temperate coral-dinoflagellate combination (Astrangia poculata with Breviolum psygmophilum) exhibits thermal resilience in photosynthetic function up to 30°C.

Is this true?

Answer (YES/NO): NO